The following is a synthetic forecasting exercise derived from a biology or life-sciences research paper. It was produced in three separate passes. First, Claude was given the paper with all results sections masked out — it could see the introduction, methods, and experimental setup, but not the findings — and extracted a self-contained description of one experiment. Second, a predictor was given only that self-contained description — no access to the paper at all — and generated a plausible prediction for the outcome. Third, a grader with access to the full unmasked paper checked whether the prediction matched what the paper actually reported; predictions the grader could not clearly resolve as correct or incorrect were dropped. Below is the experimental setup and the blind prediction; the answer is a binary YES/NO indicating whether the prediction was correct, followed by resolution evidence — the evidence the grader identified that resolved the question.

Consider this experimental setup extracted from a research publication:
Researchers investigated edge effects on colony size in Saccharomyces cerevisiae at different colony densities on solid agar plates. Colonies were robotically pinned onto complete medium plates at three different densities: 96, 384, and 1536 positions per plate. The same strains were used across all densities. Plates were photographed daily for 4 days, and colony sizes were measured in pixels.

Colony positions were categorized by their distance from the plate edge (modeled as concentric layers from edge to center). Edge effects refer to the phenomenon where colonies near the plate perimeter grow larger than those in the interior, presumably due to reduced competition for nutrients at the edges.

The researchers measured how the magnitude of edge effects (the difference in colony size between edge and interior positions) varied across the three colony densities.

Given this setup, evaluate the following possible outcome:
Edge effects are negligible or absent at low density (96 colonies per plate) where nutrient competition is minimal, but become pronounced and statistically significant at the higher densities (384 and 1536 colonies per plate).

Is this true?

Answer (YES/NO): NO